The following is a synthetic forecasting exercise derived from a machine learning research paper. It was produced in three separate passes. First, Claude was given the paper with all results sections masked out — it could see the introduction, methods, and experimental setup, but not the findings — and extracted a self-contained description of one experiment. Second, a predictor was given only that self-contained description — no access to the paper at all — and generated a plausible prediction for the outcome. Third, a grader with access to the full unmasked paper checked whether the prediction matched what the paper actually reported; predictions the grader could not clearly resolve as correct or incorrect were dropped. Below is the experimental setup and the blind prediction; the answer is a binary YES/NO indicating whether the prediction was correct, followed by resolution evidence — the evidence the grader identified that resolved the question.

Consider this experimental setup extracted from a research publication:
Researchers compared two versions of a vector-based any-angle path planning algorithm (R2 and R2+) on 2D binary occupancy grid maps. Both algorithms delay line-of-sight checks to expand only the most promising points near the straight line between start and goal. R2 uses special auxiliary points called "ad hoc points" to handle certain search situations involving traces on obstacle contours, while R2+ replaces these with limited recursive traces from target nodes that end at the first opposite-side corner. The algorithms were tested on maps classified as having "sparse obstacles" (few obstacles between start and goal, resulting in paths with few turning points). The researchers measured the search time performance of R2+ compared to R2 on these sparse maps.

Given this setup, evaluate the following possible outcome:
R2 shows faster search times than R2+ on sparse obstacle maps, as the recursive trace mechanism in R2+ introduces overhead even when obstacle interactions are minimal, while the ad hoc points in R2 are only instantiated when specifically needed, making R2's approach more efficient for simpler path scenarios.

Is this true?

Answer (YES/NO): NO